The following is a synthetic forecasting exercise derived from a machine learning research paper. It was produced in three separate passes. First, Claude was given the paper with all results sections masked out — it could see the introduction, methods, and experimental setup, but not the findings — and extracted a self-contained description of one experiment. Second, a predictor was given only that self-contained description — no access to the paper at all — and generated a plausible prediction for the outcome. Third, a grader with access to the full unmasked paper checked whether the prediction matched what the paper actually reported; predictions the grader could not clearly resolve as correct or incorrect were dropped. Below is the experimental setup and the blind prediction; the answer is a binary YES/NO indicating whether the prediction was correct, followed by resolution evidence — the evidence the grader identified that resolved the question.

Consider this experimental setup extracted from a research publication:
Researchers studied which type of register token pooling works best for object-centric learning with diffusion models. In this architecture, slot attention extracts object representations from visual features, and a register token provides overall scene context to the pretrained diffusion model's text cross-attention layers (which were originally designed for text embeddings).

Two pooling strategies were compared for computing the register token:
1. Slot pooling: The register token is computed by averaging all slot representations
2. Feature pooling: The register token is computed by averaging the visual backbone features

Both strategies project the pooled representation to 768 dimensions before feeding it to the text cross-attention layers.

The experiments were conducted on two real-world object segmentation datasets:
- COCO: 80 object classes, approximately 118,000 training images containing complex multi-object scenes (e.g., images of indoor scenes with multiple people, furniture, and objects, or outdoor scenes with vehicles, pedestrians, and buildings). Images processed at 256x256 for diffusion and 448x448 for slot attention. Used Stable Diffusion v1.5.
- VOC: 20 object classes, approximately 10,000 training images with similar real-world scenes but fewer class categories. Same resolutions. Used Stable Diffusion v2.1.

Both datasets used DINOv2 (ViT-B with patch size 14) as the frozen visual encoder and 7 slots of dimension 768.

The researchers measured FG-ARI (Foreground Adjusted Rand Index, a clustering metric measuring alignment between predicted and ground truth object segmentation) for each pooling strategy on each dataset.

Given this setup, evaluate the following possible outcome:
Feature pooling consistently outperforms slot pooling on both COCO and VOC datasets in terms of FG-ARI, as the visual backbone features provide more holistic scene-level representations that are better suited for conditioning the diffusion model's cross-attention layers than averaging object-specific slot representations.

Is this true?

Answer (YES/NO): NO